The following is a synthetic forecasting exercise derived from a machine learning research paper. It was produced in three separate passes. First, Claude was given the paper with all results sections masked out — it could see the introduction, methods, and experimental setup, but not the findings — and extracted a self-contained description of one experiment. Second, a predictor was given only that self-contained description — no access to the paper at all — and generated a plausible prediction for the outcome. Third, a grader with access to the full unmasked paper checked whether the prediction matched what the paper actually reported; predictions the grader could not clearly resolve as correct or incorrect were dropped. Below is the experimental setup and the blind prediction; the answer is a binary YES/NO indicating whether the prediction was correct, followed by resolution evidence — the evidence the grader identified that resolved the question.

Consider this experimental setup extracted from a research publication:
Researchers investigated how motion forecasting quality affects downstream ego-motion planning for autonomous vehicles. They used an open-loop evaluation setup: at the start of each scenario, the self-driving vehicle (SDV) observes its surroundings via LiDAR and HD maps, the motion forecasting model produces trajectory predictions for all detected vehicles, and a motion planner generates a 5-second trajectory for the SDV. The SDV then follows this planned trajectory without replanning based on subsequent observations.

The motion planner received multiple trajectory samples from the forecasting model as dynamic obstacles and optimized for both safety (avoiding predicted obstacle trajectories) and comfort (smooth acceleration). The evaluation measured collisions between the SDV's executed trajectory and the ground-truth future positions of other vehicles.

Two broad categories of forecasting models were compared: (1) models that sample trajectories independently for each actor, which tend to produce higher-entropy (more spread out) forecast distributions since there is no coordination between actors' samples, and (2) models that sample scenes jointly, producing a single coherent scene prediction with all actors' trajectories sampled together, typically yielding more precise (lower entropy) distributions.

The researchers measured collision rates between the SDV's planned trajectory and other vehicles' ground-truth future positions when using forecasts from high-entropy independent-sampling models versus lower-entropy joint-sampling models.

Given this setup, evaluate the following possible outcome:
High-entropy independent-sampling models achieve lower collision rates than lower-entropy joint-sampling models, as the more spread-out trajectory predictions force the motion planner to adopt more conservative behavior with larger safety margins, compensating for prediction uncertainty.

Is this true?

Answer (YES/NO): NO